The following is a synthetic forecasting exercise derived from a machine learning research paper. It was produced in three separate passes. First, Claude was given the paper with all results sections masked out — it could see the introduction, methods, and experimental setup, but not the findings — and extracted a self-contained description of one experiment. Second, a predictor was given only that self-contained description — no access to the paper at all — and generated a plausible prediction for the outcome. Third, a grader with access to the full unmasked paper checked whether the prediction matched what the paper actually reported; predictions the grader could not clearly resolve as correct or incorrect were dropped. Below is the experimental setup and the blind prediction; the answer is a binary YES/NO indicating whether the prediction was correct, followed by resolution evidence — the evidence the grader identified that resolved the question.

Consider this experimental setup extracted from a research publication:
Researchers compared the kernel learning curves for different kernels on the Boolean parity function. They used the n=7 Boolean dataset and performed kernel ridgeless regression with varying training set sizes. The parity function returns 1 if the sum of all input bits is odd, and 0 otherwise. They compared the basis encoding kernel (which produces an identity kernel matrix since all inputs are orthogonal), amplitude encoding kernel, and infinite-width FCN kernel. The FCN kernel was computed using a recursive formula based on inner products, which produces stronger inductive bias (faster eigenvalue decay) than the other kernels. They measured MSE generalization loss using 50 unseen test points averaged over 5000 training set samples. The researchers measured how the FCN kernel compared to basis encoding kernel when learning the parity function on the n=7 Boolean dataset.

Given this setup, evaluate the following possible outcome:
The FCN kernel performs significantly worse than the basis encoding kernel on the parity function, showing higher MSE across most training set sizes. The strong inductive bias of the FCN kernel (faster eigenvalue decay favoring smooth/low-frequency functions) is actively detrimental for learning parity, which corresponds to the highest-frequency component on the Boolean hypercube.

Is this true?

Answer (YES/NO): YES